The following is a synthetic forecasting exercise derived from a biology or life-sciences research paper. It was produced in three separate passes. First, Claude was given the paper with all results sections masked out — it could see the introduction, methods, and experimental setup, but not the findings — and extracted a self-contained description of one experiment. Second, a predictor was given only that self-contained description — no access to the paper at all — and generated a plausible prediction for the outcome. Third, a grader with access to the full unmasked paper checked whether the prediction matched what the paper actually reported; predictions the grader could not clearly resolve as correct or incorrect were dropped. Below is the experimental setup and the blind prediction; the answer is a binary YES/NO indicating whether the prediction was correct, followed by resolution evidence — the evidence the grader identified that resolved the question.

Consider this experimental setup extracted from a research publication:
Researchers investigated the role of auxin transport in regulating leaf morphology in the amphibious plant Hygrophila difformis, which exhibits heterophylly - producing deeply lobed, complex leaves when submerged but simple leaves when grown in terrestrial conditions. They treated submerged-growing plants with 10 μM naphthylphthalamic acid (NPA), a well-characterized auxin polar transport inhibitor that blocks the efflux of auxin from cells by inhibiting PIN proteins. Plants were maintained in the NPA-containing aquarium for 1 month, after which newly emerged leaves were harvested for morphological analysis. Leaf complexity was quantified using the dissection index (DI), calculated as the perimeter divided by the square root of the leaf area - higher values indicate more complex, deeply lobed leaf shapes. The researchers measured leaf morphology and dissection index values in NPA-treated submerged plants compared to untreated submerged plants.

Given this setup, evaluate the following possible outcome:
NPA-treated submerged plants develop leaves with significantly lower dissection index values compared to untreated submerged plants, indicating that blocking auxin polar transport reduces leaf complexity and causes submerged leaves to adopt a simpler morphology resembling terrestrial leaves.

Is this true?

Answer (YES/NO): YES